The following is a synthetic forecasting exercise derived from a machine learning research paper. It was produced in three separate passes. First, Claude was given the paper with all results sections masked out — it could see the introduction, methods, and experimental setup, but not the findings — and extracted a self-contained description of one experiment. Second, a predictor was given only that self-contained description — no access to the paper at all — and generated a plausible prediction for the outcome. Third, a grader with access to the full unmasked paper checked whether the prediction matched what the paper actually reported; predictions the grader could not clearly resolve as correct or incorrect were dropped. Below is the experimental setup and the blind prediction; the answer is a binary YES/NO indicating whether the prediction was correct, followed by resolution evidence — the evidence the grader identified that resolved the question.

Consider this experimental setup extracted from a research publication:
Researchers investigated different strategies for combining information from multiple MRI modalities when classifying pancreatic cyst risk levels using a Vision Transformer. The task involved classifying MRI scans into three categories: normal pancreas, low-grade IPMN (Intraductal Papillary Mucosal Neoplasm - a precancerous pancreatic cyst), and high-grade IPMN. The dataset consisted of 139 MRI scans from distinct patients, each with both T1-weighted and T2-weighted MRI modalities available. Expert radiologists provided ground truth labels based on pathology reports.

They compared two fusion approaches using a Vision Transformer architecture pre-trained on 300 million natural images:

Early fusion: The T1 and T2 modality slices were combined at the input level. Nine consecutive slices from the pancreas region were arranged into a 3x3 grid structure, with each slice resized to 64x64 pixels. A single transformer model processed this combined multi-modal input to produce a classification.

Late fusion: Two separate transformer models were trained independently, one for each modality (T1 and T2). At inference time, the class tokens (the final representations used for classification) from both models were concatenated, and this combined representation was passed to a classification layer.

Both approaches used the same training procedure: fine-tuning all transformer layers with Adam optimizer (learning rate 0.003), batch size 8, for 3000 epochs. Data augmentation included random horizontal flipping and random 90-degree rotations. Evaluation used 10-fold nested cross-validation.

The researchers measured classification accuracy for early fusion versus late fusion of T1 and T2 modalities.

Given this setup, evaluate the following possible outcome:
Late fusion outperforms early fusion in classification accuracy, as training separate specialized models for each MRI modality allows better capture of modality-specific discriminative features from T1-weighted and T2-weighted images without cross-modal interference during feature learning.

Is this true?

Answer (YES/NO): NO